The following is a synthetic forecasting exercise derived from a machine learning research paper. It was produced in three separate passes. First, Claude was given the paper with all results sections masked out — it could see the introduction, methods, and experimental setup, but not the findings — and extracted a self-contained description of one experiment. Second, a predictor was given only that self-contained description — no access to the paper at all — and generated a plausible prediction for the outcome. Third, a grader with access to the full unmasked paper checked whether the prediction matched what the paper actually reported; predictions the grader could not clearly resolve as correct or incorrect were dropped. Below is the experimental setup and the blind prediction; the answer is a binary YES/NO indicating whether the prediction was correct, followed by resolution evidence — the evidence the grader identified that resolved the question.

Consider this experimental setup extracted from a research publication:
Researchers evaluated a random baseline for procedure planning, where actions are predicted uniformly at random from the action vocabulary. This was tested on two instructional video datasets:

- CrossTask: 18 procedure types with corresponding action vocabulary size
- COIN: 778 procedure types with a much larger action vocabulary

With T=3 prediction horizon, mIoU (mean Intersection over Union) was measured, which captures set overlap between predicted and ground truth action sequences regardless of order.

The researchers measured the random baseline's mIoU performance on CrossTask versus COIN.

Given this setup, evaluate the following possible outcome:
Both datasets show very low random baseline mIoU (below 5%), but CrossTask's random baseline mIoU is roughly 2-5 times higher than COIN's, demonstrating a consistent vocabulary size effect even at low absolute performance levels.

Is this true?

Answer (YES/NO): NO